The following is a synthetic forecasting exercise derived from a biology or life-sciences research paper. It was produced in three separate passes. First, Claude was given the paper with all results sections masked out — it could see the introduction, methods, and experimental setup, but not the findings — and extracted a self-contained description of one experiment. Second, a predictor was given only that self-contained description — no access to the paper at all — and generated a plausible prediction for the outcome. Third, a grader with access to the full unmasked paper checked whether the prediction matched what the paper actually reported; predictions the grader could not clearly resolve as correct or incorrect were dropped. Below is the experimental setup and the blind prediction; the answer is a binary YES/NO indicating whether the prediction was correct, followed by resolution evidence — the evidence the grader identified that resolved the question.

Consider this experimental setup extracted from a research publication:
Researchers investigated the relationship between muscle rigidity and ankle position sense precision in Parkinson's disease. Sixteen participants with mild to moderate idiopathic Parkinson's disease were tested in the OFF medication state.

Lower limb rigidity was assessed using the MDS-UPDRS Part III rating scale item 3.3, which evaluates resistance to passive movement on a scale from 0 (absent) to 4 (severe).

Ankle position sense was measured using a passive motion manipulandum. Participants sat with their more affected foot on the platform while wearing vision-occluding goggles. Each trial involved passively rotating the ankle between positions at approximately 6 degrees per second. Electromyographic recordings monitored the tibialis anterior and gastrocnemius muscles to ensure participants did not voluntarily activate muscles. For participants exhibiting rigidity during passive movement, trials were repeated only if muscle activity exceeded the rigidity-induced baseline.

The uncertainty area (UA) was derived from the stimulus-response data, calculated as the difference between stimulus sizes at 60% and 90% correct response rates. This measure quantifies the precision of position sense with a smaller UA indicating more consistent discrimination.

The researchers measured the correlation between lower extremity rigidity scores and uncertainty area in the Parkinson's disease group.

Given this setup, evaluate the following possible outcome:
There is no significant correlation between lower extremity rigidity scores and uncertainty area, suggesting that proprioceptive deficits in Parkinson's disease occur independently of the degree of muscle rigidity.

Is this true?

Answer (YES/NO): NO